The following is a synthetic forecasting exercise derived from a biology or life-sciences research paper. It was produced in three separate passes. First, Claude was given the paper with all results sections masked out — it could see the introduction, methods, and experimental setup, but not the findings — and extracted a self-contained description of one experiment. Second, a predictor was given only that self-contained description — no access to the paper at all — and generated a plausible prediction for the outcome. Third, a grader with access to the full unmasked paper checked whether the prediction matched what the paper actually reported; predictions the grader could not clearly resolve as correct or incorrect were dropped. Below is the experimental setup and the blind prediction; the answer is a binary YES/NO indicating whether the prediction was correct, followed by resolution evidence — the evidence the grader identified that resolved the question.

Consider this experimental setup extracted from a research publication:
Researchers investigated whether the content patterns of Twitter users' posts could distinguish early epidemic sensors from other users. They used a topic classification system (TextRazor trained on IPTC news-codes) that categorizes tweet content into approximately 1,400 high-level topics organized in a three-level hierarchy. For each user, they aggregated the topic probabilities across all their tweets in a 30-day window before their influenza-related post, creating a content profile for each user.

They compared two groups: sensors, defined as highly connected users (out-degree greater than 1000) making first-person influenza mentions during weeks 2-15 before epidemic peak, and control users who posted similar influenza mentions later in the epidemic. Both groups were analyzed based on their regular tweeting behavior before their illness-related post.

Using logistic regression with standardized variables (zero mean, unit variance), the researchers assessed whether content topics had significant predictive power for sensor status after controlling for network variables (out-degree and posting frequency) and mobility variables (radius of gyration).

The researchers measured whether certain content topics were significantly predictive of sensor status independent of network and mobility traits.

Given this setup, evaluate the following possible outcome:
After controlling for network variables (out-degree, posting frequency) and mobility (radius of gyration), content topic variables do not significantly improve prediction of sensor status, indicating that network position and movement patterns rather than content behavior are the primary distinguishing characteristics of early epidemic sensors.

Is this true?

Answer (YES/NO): NO